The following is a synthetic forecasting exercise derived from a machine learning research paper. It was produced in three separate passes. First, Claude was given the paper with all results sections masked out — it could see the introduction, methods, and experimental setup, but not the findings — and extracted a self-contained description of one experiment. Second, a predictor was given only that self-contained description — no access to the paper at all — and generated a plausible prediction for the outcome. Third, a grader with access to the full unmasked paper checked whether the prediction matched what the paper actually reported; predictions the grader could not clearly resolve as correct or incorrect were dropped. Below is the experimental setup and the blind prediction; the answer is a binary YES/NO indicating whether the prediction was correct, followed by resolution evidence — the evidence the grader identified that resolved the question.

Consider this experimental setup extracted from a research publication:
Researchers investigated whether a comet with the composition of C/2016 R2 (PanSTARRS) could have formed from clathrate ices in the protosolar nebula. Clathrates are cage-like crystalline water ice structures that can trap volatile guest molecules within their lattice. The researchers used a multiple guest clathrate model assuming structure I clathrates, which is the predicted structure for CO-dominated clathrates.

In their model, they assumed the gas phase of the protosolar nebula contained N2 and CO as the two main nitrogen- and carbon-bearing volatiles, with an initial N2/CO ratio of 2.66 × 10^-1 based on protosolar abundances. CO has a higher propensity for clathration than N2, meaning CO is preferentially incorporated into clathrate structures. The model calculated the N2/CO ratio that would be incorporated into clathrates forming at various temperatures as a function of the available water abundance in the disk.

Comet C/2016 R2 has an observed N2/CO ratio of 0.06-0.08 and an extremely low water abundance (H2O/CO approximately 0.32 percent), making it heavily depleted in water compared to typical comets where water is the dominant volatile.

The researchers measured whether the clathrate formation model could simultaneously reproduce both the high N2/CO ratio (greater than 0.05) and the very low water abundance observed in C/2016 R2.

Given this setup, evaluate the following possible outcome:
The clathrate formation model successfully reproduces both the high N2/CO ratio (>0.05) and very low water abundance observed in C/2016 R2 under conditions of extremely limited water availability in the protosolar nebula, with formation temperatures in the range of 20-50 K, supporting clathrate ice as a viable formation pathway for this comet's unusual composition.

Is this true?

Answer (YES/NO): NO